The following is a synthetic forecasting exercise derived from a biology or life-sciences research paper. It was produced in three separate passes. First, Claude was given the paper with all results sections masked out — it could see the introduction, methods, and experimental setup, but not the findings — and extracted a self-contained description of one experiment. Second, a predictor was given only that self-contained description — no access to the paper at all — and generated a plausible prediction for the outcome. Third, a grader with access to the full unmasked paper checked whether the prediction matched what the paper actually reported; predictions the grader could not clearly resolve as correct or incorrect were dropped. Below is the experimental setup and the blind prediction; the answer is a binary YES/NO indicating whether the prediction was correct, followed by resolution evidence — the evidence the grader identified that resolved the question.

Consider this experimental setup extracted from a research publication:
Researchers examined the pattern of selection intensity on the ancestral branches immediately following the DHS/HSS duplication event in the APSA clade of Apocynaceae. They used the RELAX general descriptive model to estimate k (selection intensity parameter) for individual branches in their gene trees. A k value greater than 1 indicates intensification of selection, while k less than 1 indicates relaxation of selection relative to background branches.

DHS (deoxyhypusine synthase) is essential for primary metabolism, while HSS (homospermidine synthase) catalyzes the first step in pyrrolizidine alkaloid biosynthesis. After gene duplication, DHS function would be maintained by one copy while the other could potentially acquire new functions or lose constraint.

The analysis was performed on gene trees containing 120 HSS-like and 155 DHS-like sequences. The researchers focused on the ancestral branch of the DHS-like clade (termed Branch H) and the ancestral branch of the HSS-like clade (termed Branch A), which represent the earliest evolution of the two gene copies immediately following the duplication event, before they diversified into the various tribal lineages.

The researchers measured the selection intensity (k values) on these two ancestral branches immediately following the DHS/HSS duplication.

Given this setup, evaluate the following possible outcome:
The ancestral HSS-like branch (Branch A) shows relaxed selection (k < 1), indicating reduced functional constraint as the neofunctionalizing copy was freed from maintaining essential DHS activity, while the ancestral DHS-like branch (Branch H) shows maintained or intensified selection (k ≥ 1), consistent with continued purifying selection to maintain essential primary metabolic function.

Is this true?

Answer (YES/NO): NO